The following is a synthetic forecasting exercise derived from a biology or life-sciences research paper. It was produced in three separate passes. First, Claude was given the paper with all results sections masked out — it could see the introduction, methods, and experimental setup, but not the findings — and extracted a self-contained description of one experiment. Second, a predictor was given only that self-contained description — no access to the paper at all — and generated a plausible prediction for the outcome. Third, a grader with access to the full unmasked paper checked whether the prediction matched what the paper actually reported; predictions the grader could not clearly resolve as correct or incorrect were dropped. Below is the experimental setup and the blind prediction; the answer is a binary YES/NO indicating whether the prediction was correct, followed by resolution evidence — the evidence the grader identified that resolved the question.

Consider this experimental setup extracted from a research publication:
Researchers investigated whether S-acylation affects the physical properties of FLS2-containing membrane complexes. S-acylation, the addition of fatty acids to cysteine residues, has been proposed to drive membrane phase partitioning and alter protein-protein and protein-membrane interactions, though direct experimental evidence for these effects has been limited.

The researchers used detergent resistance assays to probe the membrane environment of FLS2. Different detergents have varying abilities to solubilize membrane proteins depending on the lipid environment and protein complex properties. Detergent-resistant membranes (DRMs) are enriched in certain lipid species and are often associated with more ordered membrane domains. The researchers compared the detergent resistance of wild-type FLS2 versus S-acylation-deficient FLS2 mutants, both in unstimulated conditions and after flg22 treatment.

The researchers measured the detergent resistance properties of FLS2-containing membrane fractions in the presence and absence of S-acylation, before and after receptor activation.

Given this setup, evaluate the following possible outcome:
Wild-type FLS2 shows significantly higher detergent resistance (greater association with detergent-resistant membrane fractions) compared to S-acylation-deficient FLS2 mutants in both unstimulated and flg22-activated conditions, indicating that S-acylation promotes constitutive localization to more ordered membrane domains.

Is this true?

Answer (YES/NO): NO